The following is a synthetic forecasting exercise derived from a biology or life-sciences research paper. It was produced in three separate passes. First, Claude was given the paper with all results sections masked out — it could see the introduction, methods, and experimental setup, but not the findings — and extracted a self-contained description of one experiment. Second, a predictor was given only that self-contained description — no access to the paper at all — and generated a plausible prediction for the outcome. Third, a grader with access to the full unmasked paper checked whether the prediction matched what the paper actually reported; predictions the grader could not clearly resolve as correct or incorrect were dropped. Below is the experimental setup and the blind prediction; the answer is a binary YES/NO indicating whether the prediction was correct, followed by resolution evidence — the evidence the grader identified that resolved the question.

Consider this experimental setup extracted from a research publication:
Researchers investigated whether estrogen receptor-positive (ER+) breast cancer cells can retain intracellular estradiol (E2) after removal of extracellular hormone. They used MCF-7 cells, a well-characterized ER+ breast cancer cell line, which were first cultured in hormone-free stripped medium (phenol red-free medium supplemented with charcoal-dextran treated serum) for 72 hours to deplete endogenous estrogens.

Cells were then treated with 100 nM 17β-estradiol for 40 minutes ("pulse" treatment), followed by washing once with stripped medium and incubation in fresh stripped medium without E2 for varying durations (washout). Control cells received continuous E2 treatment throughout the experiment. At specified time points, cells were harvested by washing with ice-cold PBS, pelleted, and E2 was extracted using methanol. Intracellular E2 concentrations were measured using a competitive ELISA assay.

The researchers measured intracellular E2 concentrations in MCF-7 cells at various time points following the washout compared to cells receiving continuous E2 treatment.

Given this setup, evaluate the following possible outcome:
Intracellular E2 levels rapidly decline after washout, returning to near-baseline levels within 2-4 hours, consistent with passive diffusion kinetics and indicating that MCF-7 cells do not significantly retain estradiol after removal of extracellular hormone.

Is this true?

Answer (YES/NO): NO